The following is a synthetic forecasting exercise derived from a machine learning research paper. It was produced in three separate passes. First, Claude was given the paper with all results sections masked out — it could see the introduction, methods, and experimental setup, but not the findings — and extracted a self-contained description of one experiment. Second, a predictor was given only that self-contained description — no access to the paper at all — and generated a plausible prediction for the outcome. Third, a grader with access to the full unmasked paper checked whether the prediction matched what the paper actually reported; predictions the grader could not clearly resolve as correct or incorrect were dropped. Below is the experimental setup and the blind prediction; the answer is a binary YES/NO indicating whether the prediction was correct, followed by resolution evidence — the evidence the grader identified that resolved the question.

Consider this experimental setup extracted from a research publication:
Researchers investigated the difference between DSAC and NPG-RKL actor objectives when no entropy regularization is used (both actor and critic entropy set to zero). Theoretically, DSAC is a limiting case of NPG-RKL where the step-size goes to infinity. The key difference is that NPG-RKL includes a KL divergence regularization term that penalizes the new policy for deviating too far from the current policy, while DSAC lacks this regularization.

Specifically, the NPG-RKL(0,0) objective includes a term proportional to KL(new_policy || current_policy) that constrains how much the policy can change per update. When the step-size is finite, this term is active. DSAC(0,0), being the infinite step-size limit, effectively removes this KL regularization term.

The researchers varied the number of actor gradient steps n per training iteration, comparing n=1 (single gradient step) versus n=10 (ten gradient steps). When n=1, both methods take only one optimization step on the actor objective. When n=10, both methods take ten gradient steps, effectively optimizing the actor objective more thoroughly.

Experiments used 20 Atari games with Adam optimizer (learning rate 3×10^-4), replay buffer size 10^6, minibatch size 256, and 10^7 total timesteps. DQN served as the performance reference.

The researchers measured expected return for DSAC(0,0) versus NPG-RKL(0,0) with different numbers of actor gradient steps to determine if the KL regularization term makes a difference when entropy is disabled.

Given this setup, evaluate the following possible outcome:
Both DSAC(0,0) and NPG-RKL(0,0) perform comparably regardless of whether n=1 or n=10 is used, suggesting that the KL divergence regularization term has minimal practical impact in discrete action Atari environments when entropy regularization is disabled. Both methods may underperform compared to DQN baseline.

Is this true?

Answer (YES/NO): NO